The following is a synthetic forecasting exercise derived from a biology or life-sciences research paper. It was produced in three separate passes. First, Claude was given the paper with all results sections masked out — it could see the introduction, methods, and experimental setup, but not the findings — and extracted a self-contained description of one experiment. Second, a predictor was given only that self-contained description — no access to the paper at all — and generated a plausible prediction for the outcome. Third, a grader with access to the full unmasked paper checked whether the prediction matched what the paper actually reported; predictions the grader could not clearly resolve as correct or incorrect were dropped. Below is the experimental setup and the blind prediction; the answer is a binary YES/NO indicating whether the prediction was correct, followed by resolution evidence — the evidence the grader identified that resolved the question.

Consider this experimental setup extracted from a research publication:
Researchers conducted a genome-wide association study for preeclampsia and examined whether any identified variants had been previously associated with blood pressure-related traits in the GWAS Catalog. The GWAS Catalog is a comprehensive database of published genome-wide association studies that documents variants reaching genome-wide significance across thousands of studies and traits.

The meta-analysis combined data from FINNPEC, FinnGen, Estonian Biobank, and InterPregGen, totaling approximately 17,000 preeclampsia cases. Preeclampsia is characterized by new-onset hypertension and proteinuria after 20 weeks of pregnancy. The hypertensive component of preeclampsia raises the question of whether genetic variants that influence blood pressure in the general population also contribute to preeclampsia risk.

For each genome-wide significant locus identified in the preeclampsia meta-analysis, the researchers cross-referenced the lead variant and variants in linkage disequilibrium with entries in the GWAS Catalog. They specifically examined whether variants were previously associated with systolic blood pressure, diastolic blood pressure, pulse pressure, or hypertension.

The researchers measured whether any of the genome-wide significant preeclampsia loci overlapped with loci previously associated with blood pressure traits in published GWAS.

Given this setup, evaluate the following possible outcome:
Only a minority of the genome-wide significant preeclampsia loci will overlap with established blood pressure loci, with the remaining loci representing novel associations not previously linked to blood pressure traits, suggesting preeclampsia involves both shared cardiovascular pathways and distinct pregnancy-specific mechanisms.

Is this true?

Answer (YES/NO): NO